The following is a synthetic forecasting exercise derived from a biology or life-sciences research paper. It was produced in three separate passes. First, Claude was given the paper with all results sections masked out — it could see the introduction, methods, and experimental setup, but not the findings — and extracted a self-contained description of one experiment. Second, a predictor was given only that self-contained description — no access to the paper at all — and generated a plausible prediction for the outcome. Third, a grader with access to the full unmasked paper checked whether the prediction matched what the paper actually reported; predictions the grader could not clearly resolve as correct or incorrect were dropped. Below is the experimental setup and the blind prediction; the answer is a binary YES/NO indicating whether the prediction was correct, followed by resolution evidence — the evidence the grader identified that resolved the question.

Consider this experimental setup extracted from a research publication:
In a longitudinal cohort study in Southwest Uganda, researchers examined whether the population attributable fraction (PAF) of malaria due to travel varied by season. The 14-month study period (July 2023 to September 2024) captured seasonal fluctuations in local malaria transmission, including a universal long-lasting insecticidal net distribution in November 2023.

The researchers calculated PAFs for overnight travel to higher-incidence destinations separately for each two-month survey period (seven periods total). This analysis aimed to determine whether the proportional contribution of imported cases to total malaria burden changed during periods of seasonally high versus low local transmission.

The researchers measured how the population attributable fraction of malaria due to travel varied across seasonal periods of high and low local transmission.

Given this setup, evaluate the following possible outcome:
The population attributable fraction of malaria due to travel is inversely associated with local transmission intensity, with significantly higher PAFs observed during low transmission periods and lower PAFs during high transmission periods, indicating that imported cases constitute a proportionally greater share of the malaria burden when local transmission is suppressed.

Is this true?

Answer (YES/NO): YES